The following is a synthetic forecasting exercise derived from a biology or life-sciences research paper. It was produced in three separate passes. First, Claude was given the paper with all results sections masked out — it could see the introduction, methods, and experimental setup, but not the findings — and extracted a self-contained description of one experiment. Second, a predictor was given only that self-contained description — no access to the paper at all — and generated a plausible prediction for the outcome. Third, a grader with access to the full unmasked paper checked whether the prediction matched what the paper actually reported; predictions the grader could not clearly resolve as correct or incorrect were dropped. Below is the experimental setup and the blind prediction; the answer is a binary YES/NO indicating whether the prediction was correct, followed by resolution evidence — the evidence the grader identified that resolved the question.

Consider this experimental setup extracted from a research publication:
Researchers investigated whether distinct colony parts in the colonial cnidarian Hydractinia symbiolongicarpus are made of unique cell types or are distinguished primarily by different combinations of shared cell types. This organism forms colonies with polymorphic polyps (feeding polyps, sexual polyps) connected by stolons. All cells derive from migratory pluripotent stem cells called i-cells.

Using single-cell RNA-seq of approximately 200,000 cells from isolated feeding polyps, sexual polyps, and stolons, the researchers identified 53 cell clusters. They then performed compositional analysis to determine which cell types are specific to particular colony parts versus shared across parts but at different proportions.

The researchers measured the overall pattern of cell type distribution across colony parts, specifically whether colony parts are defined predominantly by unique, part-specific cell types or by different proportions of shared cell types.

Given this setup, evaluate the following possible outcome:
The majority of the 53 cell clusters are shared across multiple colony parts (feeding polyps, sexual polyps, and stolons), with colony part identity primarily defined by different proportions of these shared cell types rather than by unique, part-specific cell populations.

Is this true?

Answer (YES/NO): YES